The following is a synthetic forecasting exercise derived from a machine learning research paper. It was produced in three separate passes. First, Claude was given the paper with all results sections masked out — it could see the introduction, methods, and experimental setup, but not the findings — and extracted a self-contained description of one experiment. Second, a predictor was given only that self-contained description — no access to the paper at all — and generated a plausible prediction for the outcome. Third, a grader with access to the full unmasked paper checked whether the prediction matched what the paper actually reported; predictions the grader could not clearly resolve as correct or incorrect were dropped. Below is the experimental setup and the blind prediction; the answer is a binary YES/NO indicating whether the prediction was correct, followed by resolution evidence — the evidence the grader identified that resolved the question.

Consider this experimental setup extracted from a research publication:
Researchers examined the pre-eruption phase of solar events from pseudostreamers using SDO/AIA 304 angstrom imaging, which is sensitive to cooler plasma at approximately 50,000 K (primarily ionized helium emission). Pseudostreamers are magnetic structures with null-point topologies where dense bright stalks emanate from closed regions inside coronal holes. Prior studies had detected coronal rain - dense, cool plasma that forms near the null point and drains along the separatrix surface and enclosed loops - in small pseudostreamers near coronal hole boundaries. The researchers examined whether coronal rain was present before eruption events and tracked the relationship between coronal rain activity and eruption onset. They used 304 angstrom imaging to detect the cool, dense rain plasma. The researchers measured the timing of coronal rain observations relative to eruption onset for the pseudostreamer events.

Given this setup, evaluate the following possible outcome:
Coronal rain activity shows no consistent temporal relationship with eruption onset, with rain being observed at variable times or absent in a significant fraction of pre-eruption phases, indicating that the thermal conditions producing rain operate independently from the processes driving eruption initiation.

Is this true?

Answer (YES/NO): NO